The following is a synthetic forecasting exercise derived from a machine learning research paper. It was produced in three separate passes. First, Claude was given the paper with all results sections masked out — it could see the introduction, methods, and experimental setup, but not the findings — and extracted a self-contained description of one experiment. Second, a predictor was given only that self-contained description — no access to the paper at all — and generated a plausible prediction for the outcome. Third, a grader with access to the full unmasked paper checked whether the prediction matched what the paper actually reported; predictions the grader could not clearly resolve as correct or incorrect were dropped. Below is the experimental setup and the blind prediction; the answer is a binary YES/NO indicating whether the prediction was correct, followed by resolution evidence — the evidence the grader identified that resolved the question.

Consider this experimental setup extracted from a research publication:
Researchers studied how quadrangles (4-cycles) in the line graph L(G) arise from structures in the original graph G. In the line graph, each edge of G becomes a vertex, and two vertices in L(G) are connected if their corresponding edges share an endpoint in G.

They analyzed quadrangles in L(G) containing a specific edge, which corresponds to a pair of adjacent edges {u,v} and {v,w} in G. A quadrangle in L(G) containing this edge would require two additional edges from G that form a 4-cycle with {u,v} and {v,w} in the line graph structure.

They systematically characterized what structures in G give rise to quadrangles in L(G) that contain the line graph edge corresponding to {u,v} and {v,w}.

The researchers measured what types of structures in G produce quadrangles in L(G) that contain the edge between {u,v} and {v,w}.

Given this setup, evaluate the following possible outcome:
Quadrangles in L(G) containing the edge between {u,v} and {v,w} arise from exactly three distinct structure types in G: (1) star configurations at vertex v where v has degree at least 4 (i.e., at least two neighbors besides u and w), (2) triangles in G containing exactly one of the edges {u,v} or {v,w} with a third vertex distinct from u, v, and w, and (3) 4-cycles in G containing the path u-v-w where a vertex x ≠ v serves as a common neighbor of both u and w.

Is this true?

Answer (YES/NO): NO